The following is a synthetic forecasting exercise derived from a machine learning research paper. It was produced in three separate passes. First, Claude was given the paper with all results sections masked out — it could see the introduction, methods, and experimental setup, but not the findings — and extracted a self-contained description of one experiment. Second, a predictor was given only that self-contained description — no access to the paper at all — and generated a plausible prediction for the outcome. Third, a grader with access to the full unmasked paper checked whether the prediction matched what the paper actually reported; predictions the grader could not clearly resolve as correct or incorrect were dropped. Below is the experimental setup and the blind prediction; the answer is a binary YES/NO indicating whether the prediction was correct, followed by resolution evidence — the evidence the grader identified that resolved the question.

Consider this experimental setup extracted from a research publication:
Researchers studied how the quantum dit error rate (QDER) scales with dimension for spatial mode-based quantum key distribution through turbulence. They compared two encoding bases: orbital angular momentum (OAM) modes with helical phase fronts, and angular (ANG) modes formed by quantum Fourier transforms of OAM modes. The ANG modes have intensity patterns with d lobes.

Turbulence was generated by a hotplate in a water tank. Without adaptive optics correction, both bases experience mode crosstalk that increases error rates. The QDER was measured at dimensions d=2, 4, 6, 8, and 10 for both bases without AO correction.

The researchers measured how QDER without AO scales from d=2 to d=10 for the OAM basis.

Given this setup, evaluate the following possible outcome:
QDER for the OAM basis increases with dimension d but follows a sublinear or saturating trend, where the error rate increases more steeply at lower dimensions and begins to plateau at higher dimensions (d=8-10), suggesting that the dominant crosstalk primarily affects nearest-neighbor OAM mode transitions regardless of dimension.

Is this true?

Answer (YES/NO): YES